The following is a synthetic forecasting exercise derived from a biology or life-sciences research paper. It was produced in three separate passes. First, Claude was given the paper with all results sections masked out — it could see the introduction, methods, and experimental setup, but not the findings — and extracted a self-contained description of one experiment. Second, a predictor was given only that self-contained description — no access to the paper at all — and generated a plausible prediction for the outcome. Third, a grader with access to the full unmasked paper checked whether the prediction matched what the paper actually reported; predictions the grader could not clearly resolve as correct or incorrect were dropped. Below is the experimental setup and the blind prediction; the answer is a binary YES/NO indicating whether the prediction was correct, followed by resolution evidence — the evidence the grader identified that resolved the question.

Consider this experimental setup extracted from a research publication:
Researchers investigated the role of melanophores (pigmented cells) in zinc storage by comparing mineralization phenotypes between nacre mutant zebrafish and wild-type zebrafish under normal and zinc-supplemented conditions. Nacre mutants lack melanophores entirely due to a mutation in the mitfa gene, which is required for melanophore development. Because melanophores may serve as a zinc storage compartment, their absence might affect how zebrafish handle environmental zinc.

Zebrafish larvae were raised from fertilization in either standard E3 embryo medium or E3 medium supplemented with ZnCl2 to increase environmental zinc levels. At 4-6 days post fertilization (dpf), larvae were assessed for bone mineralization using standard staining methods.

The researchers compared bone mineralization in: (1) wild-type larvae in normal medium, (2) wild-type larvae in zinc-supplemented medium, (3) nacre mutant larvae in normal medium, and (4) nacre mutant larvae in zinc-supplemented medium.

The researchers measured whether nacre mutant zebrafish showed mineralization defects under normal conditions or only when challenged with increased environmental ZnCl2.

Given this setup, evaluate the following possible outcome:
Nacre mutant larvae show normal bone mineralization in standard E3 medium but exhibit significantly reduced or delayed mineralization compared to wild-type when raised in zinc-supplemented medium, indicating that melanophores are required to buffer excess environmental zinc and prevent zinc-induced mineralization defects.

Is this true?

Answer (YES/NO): YES